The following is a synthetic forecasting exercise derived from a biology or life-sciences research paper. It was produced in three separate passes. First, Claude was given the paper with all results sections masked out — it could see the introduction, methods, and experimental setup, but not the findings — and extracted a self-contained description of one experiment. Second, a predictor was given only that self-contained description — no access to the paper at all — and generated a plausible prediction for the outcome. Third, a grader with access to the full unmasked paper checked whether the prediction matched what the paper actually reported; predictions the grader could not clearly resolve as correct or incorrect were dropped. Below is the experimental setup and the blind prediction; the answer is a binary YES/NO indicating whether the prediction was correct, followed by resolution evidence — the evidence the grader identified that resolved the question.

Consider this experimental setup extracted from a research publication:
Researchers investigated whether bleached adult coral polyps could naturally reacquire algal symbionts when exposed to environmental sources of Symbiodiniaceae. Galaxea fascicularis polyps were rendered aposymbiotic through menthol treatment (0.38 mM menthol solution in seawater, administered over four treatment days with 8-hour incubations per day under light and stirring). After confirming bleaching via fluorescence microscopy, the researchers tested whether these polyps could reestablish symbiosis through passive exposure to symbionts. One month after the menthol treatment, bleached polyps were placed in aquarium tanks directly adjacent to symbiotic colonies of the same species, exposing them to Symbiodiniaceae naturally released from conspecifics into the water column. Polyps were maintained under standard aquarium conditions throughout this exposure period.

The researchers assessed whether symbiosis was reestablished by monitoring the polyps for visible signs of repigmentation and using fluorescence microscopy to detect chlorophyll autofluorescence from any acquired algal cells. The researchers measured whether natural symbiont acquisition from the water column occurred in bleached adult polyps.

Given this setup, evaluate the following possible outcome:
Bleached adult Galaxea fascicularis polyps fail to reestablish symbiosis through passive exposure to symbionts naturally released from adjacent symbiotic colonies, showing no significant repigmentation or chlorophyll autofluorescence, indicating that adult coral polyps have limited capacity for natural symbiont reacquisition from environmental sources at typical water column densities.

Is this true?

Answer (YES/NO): NO